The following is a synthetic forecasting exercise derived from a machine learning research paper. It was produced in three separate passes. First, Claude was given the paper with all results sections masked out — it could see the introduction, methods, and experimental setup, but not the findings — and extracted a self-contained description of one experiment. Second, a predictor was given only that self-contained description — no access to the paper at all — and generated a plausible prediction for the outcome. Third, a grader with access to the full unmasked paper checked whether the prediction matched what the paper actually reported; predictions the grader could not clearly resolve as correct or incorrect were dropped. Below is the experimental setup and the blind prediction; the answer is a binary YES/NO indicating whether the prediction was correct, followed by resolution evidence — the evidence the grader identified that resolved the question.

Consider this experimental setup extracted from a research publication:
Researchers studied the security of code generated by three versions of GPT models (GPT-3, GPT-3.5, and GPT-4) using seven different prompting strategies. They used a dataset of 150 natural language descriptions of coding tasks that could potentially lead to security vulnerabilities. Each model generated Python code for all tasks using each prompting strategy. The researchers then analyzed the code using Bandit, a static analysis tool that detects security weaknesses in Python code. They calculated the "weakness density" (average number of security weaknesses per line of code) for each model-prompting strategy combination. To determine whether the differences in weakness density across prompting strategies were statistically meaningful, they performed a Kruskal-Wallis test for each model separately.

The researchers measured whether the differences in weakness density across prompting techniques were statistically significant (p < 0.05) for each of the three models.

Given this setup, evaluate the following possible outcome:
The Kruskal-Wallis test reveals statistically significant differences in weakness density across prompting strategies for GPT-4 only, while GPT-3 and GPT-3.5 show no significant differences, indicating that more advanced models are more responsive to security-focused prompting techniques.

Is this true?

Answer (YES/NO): YES